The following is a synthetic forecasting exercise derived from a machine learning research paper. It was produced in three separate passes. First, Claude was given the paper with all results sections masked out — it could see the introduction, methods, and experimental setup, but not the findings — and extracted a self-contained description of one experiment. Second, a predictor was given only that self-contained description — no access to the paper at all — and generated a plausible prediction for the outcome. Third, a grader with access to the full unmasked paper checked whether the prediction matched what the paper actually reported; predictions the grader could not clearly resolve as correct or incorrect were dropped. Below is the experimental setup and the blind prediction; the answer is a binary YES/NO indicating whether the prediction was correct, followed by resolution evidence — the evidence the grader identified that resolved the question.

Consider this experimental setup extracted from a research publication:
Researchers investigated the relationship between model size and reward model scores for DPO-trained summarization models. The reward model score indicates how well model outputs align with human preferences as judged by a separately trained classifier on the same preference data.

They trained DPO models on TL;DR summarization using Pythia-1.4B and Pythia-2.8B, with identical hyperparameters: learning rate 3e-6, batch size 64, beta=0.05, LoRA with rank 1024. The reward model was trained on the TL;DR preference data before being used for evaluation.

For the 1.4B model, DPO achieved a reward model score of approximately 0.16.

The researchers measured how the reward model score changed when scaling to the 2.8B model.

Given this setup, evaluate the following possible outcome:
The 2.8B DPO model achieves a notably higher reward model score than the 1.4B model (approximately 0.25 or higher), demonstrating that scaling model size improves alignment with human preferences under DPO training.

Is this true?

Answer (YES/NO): YES